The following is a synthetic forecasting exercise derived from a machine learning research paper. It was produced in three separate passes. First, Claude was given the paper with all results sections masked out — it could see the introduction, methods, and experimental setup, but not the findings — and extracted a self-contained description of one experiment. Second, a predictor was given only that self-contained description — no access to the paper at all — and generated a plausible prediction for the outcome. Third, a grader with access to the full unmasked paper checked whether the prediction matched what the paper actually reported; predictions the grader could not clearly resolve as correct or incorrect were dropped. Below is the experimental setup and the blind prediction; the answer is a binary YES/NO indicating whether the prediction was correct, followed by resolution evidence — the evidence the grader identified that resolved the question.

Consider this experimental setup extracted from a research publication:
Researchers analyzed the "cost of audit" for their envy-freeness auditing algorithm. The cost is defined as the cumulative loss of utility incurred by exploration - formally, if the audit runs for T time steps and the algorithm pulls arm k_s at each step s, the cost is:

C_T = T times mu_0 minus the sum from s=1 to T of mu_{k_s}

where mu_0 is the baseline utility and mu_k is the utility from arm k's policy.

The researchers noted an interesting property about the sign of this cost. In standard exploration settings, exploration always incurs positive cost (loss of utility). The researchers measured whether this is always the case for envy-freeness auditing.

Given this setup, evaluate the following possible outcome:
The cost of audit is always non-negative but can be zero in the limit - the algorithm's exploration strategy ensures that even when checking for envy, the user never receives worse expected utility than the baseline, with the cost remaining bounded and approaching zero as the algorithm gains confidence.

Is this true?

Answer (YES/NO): NO